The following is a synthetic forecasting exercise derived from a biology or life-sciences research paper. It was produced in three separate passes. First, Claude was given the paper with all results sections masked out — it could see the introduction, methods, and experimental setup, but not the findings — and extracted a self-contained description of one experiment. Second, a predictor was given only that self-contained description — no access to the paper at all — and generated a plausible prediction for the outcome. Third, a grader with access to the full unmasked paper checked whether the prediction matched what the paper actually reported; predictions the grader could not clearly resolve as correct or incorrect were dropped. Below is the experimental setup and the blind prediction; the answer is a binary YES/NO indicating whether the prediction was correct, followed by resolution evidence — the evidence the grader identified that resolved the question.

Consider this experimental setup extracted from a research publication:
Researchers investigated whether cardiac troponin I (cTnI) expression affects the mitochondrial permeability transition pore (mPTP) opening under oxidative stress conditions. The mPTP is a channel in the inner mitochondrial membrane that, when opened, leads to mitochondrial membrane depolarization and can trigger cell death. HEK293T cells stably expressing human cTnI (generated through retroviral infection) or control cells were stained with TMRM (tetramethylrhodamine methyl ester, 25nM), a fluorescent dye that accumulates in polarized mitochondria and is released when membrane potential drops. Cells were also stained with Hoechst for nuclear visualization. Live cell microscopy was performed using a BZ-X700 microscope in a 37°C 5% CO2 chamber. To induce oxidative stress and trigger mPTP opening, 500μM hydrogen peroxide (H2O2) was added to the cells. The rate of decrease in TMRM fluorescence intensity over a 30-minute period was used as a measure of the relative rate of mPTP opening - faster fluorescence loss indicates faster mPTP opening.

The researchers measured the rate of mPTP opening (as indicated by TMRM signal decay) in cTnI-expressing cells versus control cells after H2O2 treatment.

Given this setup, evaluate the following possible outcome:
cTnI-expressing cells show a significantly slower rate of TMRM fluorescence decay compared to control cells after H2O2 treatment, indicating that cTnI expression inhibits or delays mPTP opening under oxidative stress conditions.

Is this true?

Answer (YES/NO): NO